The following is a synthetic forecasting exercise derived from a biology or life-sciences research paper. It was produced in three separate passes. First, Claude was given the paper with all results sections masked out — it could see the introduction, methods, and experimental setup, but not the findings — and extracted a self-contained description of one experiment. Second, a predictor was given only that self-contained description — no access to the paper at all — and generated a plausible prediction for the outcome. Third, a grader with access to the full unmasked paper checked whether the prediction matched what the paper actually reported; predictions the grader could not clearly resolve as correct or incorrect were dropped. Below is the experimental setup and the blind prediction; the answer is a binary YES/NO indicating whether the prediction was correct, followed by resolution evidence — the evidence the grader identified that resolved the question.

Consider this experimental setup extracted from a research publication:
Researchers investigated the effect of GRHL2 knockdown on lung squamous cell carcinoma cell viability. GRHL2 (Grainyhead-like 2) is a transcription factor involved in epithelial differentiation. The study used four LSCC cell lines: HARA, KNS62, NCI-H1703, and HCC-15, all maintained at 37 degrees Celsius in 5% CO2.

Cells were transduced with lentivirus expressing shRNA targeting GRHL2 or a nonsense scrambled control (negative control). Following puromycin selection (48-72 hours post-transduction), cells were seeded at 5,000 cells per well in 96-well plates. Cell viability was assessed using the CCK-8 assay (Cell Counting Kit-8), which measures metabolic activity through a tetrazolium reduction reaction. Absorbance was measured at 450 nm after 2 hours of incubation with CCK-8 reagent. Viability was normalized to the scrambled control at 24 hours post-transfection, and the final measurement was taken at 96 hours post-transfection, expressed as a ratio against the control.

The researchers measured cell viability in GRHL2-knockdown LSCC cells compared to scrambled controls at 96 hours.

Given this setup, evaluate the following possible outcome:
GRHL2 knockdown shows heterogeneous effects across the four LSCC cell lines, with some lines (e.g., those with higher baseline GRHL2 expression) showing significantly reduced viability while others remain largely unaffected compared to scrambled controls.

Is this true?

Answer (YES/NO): NO